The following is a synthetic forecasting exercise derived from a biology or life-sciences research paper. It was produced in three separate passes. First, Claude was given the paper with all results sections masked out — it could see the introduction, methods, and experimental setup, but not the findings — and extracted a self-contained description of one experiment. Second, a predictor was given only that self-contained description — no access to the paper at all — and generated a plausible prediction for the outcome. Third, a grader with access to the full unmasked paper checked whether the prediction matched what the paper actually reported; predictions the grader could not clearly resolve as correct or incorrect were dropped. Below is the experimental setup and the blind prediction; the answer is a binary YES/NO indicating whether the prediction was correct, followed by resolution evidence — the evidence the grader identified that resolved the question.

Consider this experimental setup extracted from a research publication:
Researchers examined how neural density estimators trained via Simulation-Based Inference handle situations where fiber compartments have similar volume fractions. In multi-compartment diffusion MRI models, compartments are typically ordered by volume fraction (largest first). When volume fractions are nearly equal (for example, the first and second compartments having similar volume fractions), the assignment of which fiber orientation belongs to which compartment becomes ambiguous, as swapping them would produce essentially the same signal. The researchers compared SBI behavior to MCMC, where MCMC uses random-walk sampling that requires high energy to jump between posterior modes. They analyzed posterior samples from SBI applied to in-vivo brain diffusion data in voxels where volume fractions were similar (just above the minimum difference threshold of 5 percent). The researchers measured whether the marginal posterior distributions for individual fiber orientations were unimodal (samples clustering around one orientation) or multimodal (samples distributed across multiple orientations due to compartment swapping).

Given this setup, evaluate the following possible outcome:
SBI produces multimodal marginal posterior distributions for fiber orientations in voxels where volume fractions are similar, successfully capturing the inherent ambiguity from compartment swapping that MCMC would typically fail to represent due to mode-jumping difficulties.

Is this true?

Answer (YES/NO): YES